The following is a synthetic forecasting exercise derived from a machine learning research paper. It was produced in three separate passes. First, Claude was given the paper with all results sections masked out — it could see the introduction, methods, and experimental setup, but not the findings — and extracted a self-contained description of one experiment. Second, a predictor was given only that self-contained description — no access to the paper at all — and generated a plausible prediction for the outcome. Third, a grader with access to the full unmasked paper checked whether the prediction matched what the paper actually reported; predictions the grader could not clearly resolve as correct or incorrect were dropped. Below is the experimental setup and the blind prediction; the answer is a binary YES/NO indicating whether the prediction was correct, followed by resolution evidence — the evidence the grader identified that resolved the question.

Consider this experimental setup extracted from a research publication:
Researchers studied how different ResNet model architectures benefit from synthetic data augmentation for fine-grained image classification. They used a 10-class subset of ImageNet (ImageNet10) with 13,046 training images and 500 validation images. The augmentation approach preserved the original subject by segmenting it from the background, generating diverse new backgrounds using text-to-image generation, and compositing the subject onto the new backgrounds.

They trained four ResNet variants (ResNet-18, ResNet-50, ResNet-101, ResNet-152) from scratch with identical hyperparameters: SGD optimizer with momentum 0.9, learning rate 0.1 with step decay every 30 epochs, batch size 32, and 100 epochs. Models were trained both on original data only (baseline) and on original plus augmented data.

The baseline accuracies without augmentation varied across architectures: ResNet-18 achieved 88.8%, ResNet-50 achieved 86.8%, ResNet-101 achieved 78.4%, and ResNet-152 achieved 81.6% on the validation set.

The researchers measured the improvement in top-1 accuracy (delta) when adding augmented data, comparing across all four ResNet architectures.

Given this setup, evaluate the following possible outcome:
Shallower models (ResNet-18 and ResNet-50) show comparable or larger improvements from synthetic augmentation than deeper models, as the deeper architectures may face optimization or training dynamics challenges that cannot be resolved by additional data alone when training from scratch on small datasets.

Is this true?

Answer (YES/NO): NO